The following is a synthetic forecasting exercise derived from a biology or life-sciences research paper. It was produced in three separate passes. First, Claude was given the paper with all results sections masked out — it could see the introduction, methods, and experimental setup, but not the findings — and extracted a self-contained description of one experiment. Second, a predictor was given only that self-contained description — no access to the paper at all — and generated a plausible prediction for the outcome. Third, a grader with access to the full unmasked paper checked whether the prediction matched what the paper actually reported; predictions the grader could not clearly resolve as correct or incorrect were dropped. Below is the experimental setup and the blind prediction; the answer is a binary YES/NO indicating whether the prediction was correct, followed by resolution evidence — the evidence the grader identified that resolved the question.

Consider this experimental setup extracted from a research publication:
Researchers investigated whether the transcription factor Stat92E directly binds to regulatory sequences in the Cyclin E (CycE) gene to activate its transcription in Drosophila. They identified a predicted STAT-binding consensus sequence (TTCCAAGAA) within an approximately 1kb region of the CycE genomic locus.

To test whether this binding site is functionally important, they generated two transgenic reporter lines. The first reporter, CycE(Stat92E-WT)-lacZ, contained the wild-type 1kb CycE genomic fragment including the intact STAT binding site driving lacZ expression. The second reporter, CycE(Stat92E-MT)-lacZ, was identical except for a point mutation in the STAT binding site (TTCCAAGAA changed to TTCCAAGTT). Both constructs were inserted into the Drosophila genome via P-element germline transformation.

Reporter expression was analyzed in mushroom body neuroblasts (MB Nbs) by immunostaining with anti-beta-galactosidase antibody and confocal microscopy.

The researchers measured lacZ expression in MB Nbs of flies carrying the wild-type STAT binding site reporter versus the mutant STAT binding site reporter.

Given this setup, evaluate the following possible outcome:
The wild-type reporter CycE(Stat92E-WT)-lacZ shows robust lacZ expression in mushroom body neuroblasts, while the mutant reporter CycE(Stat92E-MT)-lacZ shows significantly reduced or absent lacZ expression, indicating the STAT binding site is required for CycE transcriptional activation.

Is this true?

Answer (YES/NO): YES